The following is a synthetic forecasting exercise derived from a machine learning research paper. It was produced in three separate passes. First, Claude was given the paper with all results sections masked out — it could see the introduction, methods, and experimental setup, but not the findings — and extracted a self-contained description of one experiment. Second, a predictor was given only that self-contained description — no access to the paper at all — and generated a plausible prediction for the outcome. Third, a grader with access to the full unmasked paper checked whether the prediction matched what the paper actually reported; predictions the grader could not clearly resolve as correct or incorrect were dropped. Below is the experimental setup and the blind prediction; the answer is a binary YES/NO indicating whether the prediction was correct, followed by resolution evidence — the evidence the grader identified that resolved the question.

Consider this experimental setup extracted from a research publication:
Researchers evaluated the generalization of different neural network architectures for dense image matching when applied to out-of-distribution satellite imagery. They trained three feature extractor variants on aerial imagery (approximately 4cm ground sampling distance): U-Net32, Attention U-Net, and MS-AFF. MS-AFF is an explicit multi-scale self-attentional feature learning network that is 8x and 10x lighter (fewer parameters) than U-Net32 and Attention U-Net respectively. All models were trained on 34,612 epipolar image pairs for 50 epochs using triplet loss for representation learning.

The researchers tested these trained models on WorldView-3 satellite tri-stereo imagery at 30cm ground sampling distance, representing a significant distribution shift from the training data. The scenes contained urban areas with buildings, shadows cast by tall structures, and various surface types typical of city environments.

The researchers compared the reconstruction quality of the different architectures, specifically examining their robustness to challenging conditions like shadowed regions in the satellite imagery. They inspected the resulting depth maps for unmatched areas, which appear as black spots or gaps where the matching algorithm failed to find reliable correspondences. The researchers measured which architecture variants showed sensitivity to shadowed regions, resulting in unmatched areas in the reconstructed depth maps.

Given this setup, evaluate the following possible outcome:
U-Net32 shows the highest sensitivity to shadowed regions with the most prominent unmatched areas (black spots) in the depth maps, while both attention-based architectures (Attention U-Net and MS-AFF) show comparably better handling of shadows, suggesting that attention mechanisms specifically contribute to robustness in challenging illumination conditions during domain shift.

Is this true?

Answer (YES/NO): NO